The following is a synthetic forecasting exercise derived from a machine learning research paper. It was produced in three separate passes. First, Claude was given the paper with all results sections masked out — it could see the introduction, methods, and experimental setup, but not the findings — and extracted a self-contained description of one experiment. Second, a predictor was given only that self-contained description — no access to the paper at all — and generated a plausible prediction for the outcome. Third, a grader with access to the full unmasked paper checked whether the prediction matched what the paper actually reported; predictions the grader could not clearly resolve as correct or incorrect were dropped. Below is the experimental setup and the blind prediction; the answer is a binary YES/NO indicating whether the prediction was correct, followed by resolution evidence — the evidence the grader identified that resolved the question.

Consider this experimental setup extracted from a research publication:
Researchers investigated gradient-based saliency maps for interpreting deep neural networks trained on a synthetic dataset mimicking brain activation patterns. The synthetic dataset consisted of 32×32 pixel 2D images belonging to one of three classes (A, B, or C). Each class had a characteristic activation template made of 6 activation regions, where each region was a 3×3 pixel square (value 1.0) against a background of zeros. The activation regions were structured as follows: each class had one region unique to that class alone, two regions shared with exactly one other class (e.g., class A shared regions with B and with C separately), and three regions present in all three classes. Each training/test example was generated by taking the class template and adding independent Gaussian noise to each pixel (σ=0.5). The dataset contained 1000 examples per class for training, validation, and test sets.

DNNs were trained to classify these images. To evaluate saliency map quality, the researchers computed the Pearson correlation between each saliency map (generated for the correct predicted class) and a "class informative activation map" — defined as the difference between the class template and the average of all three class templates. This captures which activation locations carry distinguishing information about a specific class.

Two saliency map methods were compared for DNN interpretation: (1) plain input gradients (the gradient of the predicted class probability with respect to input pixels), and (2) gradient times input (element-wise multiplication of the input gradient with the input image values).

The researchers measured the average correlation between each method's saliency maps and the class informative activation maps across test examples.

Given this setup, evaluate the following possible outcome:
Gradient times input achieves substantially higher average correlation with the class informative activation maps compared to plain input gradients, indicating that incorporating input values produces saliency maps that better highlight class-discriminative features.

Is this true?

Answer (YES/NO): NO